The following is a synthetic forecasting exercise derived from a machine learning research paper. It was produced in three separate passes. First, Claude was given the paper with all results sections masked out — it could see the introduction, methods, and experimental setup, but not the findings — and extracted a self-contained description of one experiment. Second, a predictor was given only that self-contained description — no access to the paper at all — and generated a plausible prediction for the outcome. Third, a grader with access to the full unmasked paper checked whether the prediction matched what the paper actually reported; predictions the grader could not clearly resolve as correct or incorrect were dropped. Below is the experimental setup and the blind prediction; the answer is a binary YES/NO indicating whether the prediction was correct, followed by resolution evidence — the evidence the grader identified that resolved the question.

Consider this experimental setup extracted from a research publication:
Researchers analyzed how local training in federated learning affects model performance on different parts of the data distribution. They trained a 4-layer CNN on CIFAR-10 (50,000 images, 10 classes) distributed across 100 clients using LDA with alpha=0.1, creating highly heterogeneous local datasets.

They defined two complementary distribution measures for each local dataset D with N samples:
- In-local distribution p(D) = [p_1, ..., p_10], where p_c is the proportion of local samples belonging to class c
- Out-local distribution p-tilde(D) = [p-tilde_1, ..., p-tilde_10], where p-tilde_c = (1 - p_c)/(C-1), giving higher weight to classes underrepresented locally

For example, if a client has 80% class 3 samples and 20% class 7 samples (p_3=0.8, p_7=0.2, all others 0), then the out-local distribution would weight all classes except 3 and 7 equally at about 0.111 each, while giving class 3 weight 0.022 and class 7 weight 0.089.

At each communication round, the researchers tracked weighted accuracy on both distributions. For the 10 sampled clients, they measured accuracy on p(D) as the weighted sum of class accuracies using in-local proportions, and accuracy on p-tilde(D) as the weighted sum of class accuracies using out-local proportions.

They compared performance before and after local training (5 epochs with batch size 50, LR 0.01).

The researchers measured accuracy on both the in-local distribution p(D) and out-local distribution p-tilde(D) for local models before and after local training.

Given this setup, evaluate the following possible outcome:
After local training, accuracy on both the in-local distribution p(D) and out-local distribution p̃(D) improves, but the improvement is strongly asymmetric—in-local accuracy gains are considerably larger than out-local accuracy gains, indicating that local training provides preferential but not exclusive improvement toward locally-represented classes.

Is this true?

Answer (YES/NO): NO